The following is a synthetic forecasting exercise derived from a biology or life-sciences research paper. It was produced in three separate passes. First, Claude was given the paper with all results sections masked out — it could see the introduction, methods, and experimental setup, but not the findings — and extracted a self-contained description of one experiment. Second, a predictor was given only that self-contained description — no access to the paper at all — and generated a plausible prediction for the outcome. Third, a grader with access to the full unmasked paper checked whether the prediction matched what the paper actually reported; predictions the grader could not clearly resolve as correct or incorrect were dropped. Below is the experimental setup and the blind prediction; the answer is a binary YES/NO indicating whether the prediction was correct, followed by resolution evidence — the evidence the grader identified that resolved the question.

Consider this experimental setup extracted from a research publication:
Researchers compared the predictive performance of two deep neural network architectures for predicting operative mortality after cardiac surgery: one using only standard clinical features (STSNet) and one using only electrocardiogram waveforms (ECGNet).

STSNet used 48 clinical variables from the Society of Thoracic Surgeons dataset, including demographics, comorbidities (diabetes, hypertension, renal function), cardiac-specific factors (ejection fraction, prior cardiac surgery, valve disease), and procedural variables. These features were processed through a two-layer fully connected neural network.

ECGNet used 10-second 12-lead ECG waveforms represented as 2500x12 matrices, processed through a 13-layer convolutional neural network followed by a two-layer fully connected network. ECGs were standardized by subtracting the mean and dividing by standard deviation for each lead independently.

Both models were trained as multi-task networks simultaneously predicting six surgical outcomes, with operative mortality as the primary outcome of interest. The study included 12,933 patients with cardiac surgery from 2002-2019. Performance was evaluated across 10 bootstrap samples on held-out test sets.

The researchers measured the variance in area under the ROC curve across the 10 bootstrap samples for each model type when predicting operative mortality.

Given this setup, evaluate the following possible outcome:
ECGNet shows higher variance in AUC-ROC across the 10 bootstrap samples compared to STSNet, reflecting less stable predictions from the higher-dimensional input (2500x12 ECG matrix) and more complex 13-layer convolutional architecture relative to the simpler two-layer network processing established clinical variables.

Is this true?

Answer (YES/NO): YES